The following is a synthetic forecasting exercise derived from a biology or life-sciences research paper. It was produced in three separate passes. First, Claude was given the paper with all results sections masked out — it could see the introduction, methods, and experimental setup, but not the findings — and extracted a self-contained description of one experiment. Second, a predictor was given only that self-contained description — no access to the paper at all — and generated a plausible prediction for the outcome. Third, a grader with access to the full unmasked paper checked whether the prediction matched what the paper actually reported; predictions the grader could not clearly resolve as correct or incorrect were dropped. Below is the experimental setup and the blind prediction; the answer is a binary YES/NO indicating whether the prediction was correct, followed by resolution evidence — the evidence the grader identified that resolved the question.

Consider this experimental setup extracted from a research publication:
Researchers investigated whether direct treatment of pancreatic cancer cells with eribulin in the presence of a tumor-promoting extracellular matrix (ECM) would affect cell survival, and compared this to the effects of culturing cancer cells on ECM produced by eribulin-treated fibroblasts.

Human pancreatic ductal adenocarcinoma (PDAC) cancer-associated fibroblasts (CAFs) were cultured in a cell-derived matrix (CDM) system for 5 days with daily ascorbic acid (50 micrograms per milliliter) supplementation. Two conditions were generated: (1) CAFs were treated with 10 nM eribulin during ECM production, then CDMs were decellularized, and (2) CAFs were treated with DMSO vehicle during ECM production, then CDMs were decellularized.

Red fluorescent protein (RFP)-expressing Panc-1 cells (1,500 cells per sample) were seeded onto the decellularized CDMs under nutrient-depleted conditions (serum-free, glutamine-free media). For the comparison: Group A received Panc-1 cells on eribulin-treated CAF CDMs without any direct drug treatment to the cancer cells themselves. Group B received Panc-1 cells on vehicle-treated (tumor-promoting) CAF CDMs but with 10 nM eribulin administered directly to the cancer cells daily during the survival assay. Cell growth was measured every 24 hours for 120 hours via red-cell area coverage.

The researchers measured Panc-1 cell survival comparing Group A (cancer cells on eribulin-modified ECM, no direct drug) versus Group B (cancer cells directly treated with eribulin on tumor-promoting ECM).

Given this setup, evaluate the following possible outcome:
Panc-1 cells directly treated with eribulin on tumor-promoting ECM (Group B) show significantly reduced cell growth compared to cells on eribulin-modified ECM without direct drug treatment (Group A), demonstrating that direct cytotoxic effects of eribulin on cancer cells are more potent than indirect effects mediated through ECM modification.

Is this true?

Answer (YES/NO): NO